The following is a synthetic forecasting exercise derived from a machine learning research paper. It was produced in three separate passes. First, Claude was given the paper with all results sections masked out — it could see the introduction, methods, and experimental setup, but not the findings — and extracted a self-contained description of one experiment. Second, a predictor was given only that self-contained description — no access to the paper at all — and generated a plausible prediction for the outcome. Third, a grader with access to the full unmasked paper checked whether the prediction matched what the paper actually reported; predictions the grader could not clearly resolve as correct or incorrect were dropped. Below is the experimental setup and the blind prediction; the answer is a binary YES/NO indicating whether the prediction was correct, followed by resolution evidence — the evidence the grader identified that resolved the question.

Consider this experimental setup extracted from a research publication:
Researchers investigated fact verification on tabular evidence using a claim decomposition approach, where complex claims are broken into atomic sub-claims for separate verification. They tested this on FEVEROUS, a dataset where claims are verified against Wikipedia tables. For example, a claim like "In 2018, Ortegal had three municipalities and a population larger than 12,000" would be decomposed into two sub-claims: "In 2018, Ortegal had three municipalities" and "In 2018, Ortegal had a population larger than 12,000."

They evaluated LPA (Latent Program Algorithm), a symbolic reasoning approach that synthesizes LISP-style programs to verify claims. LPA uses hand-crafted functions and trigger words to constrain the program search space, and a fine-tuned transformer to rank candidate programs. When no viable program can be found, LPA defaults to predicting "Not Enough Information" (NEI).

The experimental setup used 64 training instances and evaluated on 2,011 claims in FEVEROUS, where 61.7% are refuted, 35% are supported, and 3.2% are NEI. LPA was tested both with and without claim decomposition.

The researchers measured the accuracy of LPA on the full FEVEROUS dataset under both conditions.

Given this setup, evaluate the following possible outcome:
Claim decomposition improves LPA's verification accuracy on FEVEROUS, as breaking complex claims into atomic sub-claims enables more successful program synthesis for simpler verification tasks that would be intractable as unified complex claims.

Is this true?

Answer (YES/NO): NO